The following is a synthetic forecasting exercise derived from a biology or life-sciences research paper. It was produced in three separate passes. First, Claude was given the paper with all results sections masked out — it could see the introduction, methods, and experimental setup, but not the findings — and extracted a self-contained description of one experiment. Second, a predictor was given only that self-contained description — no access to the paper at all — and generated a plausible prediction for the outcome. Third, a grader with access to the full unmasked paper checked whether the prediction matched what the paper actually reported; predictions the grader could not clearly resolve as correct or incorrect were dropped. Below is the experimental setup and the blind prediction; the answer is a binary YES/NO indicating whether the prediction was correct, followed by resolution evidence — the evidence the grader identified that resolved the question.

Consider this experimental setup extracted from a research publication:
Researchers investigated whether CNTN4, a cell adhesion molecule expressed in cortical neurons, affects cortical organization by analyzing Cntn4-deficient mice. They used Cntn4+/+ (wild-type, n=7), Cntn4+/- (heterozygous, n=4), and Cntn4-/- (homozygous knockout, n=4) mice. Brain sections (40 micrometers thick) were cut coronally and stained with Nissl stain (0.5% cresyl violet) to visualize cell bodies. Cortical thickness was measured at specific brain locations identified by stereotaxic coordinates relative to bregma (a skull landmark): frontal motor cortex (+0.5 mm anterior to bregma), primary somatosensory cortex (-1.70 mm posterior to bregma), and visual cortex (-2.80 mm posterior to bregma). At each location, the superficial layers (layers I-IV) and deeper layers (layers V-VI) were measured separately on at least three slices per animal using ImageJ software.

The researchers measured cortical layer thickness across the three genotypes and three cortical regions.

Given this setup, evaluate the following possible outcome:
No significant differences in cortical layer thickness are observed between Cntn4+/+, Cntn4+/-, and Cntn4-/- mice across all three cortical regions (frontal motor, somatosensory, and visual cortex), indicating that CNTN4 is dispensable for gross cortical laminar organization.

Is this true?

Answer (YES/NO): NO